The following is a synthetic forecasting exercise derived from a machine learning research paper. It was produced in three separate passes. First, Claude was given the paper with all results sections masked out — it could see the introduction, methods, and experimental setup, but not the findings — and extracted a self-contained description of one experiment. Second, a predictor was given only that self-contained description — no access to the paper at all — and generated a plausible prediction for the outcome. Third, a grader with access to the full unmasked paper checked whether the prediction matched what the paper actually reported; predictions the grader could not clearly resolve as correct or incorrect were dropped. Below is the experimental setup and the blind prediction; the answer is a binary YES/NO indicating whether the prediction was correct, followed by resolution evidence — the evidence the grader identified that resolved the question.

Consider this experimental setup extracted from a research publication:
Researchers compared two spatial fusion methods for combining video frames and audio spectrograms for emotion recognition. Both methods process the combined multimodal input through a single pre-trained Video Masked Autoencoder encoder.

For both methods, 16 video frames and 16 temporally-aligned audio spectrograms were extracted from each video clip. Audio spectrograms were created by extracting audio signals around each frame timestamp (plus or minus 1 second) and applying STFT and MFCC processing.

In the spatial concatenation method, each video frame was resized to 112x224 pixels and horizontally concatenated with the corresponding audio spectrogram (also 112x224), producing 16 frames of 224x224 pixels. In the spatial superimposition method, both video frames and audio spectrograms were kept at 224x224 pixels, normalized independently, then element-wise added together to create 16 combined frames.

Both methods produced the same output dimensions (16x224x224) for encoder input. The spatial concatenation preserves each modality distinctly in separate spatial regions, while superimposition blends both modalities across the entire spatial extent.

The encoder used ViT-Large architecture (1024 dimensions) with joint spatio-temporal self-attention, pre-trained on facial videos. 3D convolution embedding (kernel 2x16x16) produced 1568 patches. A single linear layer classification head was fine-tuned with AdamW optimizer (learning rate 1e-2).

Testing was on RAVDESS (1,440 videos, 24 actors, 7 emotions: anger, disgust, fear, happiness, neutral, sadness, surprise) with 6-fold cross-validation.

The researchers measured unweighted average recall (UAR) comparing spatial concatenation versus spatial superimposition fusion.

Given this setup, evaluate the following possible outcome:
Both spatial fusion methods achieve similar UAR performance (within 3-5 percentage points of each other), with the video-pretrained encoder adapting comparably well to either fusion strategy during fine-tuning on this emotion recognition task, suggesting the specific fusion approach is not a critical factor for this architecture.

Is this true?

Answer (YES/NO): NO